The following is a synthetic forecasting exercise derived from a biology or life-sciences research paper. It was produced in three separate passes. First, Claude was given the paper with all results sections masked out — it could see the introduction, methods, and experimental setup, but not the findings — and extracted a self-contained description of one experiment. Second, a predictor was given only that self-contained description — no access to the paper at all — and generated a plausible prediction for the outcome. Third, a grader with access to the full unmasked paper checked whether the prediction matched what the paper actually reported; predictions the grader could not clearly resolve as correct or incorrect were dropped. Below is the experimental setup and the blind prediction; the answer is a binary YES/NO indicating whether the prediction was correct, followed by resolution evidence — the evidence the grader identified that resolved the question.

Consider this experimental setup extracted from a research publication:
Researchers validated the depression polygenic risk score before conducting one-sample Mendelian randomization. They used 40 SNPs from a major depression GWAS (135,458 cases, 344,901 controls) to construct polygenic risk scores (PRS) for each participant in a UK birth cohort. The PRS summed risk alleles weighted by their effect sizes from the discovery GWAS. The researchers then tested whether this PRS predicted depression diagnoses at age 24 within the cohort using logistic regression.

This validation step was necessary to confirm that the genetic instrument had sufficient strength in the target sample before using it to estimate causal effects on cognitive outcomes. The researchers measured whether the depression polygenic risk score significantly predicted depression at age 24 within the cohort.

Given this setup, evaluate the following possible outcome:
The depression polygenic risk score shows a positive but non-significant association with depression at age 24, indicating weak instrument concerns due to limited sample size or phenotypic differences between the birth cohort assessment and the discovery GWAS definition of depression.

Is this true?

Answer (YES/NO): YES